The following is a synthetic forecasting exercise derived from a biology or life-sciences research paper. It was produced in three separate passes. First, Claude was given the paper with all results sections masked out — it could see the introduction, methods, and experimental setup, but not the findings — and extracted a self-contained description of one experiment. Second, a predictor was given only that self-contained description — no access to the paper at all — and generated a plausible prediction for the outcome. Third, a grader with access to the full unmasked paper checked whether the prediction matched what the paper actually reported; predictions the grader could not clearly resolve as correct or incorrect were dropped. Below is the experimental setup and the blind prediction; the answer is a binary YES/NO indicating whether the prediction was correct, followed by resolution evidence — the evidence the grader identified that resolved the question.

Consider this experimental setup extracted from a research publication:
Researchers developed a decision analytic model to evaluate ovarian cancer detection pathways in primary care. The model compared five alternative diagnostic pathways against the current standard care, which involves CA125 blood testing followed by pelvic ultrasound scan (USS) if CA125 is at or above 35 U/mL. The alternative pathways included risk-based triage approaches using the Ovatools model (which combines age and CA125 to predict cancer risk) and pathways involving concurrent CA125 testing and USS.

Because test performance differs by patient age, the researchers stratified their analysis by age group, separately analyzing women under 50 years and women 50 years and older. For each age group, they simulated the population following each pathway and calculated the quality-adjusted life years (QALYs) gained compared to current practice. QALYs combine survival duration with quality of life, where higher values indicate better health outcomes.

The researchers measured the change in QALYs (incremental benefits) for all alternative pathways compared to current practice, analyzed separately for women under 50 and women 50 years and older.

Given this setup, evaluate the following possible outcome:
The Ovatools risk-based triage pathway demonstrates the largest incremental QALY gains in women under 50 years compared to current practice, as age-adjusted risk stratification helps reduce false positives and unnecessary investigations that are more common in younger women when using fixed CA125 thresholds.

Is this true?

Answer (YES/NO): NO